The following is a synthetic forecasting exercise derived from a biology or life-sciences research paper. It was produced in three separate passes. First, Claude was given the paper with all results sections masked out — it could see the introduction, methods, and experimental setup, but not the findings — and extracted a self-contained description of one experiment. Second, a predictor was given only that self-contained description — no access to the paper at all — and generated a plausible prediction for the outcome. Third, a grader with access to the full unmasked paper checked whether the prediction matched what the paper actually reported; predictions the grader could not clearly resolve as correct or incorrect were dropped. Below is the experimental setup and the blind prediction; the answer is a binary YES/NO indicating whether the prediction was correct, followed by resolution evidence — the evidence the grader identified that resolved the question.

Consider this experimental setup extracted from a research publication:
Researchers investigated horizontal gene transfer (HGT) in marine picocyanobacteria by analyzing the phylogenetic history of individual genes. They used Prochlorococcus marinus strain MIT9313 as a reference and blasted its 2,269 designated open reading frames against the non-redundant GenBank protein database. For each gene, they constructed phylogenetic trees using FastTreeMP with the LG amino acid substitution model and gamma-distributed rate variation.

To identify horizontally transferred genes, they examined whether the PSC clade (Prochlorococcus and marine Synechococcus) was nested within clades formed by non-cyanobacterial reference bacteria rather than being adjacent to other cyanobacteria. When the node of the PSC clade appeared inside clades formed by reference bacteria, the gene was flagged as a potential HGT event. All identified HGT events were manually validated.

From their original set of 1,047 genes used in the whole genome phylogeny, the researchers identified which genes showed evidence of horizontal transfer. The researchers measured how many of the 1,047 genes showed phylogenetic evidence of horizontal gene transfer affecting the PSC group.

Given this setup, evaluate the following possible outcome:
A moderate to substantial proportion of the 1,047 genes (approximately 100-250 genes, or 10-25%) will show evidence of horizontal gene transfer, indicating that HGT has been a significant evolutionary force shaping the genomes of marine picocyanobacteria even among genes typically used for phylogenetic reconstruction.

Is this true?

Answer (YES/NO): NO